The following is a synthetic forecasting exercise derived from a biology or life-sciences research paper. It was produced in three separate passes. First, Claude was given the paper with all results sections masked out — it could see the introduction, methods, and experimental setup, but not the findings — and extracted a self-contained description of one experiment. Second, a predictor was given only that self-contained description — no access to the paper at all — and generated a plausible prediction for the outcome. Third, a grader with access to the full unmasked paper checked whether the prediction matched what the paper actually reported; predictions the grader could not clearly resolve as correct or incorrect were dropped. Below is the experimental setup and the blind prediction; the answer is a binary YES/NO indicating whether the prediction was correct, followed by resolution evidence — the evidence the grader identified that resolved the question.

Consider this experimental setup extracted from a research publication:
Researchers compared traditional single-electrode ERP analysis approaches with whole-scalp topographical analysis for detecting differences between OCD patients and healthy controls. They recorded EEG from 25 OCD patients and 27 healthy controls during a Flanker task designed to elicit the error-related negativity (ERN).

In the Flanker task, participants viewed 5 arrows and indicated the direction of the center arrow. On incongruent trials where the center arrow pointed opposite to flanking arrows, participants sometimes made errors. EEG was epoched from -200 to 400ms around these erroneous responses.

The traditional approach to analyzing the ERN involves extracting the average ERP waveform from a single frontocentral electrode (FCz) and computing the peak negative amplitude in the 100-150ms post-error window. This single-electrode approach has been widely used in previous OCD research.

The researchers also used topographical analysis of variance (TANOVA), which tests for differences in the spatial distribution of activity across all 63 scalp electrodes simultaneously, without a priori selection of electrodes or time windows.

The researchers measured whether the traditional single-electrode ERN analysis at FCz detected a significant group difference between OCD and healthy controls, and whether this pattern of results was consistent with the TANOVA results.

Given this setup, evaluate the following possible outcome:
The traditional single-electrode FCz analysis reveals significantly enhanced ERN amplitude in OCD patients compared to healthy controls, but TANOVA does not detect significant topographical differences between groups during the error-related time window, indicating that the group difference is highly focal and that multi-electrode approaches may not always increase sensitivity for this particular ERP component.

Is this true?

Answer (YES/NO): NO